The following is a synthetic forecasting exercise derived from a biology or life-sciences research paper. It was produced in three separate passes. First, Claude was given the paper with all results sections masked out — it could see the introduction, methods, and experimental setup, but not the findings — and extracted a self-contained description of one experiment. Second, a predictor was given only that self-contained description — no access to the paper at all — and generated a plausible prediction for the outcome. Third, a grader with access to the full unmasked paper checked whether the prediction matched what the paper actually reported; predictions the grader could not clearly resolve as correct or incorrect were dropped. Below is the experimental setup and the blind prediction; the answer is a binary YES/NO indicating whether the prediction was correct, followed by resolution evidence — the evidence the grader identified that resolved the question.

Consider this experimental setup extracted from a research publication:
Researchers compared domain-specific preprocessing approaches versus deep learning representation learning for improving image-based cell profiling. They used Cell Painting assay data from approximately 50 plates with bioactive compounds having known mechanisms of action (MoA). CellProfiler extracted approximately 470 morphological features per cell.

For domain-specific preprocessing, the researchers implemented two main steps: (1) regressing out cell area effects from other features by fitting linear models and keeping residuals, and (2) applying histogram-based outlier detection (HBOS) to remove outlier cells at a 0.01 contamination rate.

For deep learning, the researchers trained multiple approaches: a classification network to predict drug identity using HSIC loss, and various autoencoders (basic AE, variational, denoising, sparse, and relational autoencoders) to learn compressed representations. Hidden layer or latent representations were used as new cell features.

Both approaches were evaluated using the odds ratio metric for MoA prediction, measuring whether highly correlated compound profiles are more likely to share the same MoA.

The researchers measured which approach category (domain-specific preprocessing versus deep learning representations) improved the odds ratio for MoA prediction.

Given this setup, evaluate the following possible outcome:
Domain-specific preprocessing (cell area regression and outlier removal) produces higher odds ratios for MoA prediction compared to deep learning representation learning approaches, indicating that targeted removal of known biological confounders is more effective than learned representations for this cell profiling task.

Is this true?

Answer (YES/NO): YES